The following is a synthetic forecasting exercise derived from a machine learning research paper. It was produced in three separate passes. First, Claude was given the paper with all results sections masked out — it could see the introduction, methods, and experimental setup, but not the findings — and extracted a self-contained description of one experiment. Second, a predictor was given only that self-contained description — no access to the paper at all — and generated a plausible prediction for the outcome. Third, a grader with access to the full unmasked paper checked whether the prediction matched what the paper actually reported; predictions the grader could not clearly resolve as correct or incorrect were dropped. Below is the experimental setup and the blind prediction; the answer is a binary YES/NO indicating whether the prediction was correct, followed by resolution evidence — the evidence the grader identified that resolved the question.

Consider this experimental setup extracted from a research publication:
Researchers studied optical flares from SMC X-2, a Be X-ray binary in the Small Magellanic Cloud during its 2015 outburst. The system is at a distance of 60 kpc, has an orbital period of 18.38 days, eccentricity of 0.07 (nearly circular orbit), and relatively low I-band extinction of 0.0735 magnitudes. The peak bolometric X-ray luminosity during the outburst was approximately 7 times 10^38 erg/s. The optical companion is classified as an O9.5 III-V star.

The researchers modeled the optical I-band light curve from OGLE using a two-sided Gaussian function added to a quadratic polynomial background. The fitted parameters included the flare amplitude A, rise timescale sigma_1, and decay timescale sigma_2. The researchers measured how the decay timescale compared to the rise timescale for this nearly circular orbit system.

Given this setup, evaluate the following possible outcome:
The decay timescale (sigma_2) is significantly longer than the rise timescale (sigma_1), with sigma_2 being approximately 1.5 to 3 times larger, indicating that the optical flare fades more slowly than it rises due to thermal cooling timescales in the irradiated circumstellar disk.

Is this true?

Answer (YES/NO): YES